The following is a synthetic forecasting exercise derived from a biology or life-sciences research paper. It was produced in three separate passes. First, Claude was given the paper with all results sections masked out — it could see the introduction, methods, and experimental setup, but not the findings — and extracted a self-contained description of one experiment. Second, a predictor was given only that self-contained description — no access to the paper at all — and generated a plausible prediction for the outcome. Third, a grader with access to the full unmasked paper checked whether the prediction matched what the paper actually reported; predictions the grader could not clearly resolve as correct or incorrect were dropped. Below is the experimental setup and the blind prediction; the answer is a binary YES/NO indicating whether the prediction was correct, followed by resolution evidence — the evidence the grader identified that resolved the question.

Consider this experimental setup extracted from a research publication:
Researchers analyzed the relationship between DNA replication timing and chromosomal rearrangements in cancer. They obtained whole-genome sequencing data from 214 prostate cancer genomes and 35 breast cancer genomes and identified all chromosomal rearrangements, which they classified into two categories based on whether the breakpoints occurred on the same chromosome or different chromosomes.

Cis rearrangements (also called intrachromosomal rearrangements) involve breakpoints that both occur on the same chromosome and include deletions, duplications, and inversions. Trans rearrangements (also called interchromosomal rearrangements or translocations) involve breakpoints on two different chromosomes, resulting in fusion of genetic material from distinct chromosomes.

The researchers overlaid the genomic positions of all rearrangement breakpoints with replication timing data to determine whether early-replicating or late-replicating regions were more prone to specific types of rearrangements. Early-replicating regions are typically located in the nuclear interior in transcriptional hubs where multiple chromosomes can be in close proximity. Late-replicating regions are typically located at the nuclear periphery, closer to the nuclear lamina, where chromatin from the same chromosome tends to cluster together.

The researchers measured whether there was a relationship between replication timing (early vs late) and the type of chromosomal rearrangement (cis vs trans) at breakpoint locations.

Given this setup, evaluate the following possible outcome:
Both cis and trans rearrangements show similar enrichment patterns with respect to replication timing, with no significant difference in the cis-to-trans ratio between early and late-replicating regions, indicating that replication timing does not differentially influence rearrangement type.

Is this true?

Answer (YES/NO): NO